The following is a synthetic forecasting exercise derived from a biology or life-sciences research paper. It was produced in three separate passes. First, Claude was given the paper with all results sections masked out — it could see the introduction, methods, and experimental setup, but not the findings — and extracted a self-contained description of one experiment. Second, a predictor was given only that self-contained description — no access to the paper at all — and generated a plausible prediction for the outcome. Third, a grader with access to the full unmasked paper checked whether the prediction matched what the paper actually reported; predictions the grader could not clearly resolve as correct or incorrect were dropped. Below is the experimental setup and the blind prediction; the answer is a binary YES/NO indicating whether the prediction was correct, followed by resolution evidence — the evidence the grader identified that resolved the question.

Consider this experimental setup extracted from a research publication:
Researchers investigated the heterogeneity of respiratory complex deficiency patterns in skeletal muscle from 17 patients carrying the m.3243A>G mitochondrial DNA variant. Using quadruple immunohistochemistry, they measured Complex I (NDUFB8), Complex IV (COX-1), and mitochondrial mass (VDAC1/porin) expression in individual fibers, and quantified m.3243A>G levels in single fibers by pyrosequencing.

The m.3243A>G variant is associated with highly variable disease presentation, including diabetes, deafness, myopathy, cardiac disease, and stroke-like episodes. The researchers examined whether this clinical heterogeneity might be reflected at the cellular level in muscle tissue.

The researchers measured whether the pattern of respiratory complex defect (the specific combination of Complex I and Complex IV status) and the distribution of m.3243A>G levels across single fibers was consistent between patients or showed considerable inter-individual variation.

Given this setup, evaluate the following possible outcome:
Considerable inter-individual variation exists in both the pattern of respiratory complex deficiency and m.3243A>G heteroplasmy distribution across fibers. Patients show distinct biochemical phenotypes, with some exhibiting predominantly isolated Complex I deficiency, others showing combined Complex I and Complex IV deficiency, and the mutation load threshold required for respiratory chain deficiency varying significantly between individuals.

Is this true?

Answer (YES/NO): NO